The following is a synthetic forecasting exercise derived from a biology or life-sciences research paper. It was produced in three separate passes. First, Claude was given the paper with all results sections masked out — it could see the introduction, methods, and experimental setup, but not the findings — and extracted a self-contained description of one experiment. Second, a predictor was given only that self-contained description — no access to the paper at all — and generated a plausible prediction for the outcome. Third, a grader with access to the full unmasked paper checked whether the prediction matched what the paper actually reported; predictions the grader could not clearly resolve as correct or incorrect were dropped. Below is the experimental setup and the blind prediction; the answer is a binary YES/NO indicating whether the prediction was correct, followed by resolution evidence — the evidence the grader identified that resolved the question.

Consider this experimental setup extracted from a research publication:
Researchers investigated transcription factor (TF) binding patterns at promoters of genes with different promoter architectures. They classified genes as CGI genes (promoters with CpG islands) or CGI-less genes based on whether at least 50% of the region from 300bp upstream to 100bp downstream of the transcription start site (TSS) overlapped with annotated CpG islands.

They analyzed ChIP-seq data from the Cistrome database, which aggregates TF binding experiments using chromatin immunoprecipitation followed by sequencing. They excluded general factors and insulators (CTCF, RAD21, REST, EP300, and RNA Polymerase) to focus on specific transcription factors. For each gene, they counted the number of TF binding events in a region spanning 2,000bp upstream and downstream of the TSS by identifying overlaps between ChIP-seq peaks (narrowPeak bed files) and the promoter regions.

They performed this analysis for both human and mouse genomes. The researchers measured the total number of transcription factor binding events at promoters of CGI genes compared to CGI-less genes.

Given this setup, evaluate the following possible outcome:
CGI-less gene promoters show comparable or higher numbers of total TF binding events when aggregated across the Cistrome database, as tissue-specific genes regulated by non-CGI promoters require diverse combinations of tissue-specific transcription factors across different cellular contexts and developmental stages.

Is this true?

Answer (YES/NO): NO